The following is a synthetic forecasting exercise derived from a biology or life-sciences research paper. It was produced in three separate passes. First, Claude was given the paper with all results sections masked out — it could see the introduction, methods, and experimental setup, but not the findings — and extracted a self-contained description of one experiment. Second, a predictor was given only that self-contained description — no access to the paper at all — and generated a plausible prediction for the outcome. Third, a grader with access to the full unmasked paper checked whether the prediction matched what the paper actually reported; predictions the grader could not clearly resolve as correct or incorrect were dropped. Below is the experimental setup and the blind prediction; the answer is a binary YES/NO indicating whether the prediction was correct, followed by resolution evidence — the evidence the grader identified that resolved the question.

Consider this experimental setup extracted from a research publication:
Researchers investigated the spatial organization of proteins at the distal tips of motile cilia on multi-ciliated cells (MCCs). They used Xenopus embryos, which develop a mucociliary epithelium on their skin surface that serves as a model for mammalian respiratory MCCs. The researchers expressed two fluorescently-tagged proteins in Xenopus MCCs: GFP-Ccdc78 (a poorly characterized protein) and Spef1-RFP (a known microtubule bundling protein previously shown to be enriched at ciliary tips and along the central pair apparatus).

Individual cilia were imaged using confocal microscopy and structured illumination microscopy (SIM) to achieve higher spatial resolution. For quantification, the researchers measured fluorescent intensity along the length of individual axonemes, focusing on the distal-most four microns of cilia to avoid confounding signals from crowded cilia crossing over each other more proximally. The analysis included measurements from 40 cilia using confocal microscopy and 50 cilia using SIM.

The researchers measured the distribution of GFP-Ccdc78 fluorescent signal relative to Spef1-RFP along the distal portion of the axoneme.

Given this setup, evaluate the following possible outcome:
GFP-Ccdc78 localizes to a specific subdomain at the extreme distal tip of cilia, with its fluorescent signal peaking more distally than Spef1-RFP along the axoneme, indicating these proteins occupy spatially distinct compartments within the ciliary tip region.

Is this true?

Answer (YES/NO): YES